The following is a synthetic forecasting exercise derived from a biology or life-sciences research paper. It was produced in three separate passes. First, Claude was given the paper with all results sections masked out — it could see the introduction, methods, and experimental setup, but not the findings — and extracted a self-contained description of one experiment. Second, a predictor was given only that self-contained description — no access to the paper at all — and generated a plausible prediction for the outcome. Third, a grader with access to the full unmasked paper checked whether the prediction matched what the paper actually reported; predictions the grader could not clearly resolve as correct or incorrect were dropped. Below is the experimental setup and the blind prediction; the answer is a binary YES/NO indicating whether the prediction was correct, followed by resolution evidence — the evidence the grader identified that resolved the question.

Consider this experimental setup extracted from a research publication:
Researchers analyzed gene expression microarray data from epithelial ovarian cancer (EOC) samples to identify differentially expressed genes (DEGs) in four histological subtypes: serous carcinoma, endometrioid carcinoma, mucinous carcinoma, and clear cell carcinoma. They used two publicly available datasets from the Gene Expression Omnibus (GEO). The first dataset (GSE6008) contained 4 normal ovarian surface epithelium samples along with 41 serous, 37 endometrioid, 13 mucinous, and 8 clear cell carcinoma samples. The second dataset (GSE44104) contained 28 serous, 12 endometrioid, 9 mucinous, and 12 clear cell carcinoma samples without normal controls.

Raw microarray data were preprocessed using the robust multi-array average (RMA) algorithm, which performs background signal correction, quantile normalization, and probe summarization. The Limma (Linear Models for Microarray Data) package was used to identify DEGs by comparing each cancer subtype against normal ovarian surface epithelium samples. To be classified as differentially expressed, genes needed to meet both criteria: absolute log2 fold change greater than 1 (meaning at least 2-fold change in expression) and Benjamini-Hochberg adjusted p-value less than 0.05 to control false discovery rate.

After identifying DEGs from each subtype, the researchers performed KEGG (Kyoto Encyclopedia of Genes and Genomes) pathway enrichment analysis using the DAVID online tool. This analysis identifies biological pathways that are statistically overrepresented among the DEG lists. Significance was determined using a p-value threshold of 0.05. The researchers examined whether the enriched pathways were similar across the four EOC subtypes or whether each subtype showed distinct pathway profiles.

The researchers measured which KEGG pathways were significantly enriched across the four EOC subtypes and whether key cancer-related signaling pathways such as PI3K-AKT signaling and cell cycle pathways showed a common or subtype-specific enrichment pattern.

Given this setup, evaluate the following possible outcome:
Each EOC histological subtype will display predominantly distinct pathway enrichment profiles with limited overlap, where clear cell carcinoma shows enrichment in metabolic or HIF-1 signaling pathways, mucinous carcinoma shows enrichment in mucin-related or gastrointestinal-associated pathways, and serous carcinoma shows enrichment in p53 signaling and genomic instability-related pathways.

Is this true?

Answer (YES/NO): NO